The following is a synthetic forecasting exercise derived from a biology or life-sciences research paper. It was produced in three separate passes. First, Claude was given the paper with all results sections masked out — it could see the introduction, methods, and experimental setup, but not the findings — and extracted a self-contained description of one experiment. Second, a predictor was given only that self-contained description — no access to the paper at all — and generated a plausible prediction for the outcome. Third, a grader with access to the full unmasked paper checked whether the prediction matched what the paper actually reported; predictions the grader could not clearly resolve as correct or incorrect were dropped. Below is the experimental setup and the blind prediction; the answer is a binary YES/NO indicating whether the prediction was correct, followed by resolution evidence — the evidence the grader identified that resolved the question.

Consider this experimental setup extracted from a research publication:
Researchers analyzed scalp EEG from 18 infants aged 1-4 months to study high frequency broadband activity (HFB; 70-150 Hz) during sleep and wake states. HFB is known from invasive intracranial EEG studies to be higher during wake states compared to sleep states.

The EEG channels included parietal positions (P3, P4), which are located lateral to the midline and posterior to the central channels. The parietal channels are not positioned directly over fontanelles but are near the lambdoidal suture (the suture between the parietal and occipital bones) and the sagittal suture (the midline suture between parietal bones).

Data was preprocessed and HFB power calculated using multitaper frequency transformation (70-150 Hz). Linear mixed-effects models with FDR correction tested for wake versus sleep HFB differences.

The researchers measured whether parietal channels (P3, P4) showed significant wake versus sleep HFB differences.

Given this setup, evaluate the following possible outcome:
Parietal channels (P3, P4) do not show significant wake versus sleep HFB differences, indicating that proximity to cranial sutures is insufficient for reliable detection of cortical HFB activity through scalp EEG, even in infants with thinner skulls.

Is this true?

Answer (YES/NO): NO